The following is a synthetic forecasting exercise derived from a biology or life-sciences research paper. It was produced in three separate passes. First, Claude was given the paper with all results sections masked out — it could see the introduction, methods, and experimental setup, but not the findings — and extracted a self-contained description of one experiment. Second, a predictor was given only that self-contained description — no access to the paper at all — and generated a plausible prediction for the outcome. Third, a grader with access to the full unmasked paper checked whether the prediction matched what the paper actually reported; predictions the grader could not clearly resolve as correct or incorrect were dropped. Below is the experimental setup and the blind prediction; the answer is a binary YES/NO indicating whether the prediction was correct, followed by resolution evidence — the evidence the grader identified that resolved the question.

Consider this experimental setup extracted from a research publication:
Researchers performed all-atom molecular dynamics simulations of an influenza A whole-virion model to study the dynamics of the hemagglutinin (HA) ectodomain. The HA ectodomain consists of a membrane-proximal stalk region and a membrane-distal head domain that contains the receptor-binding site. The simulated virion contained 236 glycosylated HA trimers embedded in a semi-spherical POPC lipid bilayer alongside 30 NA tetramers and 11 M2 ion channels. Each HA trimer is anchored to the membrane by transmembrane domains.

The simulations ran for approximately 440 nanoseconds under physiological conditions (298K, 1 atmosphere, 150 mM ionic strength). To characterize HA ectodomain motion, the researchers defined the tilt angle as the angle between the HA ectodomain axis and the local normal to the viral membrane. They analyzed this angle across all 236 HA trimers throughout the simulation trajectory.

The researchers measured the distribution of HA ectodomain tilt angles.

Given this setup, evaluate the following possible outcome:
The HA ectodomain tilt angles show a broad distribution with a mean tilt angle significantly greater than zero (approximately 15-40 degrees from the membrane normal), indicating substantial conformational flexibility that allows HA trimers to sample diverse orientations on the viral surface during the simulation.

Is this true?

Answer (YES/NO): YES